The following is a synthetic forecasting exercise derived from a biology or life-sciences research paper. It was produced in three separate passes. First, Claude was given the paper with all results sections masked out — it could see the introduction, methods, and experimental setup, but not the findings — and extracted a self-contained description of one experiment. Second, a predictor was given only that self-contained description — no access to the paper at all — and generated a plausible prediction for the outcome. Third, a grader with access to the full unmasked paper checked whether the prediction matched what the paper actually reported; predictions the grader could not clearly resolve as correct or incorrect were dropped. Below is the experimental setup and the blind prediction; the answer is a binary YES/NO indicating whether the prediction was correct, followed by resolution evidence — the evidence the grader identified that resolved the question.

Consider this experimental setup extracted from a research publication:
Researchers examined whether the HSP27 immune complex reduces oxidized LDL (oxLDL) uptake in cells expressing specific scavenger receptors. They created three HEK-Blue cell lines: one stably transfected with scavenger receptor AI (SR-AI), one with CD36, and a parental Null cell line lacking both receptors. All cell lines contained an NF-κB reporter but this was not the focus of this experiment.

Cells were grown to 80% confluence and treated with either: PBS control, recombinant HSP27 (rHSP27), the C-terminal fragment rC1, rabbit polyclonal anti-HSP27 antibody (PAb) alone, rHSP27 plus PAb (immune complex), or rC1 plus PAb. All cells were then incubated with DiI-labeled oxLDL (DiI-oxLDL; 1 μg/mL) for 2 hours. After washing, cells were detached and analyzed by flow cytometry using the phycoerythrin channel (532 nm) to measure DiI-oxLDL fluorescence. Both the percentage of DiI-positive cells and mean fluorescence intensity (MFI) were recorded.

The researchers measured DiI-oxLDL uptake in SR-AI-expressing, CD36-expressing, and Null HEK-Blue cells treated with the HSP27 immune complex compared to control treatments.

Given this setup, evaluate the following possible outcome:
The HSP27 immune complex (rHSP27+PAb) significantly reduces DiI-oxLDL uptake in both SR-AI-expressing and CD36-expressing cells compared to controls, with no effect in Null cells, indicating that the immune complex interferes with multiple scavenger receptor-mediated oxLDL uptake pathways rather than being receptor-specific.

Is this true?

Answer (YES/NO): YES